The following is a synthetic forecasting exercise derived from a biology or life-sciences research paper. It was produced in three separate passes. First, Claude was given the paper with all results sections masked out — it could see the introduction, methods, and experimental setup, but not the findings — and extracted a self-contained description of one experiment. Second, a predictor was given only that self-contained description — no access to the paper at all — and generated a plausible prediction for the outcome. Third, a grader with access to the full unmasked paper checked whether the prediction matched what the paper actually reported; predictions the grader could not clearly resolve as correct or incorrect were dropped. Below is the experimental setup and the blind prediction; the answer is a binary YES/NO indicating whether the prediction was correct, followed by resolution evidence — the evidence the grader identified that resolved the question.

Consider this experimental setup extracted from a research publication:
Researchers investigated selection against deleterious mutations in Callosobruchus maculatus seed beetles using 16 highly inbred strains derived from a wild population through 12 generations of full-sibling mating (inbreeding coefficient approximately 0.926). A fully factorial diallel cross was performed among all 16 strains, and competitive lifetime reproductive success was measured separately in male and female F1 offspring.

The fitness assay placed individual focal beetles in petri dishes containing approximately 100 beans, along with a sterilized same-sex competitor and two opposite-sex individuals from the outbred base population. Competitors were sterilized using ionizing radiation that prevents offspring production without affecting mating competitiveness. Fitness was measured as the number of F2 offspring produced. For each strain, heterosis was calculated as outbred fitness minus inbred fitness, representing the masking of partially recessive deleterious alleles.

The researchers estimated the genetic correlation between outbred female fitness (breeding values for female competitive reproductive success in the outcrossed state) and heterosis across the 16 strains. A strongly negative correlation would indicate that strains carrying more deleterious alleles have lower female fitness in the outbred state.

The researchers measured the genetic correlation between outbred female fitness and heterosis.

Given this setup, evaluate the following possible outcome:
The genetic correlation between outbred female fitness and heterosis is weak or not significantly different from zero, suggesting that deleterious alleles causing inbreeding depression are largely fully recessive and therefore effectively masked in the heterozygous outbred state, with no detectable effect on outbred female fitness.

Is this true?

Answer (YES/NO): YES